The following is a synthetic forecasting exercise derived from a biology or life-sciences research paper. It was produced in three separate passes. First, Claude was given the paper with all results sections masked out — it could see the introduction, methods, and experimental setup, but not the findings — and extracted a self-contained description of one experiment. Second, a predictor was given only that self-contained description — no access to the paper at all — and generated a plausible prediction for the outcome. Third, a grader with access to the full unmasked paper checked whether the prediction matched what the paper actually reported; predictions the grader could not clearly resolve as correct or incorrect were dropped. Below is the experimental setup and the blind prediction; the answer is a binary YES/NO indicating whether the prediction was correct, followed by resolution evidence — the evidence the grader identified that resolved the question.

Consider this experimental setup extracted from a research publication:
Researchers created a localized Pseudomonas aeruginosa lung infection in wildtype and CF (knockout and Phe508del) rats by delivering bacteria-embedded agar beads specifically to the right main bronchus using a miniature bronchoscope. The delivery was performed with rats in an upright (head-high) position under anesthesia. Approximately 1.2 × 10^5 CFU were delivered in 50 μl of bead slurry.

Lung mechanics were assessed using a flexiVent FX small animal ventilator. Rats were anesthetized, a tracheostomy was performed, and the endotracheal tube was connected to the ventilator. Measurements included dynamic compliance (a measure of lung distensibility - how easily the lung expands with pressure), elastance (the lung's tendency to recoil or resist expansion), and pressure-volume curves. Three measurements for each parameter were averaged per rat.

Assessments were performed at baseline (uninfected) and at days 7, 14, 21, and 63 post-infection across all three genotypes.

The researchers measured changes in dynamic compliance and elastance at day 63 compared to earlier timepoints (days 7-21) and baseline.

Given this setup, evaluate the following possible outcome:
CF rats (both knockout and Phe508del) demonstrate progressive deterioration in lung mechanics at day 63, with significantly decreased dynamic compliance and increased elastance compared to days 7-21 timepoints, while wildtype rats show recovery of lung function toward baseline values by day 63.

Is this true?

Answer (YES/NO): NO